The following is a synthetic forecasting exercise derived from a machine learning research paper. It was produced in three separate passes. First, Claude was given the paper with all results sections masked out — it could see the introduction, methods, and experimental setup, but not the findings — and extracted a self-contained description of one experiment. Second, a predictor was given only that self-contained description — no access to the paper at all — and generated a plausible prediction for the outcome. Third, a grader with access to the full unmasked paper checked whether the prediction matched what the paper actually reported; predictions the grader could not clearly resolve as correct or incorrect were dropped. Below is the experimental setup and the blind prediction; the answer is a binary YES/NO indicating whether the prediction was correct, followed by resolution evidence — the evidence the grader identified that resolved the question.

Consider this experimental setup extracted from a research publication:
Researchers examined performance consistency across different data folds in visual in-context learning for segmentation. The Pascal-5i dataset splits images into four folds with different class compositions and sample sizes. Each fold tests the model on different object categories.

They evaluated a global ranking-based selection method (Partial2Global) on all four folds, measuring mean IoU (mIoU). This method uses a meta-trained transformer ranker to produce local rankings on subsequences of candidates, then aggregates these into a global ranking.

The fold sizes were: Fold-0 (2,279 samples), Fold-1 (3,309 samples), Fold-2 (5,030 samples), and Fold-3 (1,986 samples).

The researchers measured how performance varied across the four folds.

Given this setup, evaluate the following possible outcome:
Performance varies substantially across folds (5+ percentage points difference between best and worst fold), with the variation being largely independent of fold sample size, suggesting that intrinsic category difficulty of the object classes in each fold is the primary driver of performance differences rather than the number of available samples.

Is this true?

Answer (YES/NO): YES